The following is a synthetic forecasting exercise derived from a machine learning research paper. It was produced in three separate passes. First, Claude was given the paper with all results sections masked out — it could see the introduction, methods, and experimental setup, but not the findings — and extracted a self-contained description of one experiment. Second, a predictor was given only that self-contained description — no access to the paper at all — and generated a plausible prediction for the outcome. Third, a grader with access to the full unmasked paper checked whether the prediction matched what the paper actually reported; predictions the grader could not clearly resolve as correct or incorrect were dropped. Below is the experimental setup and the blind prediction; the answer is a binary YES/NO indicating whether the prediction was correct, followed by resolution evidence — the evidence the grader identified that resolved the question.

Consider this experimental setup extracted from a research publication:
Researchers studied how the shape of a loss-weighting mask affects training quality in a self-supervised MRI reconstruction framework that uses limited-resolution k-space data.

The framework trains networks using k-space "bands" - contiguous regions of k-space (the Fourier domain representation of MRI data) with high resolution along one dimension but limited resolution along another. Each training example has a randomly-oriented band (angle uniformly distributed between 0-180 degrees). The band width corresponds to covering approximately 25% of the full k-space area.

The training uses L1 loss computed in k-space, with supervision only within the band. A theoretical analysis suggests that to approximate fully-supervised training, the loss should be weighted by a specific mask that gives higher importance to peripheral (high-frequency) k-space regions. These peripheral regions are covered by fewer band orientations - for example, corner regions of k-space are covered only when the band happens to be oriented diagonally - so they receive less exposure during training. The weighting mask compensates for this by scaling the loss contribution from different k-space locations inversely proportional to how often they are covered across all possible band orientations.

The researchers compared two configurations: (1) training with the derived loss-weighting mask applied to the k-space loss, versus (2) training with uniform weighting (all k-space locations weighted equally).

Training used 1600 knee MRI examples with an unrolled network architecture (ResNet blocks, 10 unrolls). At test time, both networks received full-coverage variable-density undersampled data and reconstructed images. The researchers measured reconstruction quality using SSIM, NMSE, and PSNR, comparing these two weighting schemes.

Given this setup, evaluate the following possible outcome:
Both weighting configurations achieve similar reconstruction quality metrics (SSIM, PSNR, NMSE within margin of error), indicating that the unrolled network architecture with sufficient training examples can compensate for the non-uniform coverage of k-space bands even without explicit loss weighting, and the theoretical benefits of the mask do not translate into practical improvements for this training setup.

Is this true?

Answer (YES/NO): NO